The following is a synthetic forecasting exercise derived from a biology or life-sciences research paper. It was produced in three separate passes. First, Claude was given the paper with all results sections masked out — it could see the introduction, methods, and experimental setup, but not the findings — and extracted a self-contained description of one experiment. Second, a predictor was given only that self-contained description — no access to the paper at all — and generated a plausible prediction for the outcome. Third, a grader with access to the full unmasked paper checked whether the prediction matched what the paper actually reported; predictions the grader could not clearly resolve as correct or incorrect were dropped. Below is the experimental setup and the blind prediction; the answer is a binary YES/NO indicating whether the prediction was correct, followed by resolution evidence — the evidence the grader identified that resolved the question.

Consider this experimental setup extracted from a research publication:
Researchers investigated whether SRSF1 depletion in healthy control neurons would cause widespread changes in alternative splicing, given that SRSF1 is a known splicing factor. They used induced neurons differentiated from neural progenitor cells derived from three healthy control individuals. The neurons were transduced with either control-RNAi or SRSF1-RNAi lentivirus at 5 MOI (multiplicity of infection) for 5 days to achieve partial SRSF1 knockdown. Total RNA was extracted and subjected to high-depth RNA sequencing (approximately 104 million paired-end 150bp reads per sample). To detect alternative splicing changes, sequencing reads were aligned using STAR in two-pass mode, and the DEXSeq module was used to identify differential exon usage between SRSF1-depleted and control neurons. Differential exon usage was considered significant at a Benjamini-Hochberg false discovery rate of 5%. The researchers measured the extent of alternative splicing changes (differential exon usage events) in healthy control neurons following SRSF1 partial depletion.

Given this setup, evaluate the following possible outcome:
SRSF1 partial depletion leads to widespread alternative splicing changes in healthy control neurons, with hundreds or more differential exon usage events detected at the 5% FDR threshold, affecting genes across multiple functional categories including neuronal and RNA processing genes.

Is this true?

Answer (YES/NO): NO